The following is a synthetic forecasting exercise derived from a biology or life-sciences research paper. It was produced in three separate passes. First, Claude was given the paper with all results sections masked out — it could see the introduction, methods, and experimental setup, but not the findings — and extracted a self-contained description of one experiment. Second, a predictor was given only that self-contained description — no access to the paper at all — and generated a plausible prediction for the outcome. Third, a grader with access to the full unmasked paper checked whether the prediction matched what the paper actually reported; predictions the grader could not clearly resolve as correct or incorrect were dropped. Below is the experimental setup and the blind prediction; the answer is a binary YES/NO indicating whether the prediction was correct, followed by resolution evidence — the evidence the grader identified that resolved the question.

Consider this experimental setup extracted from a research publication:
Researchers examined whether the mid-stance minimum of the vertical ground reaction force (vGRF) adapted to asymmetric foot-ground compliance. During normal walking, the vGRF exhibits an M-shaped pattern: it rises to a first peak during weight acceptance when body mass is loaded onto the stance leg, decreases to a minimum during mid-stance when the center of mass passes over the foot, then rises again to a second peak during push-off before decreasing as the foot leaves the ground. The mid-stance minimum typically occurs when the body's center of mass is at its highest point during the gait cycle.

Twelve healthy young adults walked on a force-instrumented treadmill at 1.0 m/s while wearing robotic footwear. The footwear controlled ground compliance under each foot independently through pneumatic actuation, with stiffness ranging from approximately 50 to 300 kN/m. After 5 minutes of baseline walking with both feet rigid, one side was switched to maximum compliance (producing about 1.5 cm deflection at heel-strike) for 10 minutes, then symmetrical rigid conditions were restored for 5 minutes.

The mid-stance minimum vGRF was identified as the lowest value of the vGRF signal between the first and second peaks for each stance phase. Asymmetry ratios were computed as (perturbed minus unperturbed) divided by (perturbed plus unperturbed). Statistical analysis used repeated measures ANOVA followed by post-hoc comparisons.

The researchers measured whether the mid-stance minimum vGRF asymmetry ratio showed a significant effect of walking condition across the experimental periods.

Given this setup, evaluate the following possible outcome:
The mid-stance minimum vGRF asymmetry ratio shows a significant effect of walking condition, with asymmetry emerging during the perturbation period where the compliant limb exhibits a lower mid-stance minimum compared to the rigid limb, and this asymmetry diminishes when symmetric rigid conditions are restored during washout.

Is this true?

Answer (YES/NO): NO